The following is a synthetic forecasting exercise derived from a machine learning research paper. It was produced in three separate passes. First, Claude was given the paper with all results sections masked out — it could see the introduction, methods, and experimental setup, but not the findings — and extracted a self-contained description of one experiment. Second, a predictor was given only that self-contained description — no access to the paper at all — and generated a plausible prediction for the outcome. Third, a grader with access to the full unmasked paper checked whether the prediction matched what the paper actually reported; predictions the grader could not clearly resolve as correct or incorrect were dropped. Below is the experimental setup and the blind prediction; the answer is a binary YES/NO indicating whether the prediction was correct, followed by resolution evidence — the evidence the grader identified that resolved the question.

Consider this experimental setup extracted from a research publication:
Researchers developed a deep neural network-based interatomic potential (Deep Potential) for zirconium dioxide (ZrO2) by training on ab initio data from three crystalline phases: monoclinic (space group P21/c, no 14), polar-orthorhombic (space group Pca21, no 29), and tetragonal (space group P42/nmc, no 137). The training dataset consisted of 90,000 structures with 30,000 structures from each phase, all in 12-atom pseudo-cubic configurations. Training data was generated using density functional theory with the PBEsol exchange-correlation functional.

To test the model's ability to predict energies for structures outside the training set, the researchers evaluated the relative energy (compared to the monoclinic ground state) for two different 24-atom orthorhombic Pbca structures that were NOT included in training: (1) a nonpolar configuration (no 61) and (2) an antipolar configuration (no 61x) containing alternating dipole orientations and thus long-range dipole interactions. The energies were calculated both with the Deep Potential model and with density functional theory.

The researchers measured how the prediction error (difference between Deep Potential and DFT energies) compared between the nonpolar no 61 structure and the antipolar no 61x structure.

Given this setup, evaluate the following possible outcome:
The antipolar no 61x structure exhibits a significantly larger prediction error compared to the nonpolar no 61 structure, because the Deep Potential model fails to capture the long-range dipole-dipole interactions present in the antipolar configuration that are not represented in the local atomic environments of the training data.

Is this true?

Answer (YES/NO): YES